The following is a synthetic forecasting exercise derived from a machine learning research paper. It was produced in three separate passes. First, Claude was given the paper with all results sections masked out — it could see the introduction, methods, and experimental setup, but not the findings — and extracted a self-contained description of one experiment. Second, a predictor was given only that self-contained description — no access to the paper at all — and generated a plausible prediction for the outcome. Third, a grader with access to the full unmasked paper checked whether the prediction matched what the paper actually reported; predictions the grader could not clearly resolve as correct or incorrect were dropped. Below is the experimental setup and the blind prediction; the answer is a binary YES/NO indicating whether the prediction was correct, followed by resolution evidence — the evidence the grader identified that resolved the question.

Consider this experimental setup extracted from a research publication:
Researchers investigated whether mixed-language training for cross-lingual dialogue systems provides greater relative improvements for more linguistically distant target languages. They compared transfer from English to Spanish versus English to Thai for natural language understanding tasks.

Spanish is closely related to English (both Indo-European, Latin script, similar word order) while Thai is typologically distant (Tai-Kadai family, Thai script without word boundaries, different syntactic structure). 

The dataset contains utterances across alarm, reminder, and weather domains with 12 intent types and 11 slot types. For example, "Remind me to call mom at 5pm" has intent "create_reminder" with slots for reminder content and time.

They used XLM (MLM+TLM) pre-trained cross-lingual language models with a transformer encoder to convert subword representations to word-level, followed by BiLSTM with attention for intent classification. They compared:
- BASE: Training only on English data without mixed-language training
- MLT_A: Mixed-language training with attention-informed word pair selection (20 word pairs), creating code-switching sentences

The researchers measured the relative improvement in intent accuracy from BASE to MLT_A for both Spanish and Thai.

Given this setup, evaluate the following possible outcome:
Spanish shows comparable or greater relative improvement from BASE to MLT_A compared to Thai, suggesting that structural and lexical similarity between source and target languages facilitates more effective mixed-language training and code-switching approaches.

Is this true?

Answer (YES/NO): NO